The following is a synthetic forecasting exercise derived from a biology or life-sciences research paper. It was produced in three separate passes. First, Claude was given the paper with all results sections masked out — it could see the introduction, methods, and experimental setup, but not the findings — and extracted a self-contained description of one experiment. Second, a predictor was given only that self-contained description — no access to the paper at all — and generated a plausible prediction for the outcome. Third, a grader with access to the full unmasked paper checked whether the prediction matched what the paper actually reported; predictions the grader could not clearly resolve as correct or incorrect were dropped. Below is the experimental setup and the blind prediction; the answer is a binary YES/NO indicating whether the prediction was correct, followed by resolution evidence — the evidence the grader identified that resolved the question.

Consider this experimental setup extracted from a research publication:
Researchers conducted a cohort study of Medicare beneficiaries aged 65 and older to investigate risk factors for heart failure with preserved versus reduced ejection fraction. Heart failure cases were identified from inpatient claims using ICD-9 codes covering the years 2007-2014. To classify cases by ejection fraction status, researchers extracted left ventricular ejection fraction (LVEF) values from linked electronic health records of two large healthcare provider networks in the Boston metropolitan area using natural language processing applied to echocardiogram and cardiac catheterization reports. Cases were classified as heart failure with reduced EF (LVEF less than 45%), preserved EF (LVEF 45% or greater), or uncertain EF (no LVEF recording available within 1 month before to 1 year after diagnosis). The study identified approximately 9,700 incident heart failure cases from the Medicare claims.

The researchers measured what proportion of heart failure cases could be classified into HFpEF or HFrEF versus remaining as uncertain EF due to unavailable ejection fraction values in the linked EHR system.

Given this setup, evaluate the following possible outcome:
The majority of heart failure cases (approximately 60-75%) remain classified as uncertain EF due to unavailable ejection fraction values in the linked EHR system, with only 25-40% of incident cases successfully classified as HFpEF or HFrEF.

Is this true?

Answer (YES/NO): YES